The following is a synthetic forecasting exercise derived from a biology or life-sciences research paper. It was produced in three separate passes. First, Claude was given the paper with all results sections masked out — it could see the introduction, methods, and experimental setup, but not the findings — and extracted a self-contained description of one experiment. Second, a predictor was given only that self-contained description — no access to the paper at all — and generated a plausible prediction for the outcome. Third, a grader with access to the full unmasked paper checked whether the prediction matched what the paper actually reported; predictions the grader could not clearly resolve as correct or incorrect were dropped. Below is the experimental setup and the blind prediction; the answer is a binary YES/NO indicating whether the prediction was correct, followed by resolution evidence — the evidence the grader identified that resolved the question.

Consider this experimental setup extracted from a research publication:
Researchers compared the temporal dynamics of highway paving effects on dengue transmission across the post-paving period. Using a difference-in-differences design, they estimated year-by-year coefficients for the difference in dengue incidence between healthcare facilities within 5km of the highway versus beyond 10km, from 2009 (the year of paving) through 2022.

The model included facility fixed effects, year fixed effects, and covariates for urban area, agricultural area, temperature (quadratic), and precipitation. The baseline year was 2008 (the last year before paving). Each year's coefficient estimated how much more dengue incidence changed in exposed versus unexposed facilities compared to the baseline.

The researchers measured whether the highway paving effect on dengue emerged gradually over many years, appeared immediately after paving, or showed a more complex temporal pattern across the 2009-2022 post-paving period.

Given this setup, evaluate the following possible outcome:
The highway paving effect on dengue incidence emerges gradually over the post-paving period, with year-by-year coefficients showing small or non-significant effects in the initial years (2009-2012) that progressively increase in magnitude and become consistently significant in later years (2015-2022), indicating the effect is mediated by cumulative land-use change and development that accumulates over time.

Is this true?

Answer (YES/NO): NO